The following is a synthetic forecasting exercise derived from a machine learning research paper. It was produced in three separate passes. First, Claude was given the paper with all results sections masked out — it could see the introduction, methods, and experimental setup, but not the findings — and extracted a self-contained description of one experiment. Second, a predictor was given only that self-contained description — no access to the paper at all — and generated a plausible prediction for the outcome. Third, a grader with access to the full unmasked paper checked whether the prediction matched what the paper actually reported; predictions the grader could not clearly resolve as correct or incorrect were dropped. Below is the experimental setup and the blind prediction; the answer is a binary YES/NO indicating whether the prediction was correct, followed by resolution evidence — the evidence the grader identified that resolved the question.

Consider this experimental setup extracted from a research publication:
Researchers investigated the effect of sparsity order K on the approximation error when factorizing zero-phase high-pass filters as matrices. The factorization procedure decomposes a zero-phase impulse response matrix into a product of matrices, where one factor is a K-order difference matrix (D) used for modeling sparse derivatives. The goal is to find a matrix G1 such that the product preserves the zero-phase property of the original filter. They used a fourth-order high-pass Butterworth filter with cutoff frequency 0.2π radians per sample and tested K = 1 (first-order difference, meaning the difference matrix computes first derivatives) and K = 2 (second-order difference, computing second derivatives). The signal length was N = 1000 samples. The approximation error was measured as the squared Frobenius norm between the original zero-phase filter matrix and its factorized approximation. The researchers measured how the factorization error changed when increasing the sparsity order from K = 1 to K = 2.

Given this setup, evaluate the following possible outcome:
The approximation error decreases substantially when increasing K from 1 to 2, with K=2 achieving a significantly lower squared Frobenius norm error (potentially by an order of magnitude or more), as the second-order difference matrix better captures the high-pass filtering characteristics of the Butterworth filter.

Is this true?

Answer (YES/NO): NO